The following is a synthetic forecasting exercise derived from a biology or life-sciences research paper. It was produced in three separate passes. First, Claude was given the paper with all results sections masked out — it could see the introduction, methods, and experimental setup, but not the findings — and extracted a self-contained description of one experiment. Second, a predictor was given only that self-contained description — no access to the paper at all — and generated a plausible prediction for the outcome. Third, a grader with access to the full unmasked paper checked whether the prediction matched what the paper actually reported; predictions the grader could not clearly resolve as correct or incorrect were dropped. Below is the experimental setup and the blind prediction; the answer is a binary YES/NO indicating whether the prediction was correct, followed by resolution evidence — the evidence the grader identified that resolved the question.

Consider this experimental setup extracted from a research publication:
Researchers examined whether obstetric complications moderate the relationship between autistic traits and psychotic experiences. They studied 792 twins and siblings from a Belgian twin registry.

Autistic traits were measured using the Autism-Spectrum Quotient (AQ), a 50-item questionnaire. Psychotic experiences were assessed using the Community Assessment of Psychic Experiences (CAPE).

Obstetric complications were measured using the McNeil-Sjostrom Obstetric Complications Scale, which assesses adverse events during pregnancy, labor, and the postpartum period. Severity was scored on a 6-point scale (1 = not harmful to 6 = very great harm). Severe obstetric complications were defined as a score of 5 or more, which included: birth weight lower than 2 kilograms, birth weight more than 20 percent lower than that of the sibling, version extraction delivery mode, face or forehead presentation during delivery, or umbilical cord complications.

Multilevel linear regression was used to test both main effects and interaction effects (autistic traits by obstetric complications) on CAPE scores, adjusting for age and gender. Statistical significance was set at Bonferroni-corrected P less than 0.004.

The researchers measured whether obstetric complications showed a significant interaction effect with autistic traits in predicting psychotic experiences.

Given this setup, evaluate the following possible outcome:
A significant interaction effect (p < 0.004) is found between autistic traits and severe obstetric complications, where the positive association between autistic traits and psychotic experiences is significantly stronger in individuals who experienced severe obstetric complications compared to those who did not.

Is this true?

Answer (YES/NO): NO